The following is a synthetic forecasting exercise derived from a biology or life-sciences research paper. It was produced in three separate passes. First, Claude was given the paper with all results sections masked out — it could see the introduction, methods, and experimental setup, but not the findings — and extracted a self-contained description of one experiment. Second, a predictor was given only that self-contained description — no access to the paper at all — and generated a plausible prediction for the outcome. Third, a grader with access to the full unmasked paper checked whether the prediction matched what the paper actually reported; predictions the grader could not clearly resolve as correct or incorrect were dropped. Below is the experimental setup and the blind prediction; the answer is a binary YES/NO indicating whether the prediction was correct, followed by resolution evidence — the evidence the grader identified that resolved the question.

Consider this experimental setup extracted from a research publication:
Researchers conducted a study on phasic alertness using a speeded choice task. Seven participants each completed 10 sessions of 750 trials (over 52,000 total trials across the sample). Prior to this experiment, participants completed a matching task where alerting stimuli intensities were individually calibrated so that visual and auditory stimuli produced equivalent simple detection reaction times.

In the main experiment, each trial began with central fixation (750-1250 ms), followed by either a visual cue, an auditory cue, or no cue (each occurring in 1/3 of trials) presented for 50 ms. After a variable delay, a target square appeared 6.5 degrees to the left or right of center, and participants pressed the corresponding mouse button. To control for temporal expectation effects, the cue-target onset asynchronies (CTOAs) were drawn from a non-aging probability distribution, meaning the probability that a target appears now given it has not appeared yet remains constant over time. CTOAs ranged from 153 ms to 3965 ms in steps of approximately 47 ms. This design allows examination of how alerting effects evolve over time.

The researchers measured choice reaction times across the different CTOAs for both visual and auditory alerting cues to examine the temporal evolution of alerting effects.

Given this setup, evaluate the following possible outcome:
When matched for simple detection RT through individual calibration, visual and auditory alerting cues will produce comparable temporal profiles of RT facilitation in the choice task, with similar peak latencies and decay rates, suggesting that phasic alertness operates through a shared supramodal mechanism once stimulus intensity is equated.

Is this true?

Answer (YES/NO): YES